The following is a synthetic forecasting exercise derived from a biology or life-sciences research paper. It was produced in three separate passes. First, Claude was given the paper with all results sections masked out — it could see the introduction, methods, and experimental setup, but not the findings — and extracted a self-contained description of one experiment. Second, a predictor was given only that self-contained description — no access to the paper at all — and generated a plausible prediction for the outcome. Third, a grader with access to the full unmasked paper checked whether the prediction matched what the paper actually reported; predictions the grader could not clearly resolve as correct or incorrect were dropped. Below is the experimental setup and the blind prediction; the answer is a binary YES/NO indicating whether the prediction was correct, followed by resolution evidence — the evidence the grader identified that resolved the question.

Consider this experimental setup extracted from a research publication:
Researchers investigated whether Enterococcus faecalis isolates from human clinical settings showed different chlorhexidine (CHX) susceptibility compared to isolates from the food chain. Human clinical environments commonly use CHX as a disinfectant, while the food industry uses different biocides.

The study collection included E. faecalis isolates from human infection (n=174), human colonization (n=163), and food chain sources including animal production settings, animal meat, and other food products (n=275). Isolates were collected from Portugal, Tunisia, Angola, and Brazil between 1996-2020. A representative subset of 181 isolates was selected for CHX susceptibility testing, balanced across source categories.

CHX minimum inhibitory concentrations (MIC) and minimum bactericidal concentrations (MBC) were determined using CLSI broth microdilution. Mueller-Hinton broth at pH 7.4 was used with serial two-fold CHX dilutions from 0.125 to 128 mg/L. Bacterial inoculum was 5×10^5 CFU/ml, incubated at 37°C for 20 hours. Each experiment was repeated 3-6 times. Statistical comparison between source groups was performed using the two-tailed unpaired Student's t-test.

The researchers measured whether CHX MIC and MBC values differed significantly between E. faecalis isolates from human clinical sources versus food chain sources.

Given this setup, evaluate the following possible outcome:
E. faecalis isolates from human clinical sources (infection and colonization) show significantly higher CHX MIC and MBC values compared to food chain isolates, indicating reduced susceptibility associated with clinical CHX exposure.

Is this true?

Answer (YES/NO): NO